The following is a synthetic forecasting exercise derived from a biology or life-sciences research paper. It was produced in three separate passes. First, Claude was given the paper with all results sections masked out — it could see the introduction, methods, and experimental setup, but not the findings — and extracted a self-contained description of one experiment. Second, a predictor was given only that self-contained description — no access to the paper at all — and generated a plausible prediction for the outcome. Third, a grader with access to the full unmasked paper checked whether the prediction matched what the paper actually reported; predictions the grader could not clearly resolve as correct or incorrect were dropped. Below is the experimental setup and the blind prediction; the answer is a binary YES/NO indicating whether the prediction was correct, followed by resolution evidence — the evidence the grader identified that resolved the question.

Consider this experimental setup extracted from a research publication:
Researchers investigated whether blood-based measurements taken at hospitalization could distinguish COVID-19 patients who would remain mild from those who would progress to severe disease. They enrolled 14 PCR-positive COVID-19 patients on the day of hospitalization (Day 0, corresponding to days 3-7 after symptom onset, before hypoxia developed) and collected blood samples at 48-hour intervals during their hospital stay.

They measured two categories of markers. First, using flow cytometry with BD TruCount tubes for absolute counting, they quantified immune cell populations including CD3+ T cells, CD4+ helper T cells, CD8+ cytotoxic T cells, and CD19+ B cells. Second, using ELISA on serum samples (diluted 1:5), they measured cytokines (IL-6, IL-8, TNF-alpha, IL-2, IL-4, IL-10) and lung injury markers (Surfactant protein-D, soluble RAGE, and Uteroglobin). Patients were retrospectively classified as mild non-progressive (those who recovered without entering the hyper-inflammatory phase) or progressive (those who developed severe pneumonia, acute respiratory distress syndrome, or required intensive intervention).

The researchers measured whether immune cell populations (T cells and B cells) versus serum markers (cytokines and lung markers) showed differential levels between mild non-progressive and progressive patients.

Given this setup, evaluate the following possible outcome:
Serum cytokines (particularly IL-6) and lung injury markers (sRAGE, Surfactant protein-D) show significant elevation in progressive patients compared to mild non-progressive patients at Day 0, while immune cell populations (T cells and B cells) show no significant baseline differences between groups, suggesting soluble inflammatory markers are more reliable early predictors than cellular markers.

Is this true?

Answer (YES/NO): NO